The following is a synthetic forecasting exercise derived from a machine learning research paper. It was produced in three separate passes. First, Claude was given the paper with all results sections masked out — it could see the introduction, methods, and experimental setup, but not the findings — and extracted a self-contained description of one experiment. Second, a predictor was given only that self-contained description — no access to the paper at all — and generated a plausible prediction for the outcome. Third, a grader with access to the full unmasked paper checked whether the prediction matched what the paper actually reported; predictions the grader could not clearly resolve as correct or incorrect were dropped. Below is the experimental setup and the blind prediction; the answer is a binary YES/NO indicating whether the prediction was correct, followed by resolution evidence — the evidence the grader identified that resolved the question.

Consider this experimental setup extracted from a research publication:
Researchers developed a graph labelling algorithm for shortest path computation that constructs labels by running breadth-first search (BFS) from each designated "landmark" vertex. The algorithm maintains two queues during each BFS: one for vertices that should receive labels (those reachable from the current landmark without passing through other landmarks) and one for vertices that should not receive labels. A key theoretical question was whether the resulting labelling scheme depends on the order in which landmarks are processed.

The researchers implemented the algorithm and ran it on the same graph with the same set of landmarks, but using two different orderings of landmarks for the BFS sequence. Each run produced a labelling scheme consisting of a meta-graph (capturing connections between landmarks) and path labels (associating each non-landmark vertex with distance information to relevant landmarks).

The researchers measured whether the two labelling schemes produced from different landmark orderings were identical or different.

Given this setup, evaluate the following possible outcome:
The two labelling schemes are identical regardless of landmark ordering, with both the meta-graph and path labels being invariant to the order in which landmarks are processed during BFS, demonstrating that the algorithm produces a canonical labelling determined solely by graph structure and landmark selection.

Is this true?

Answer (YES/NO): YES